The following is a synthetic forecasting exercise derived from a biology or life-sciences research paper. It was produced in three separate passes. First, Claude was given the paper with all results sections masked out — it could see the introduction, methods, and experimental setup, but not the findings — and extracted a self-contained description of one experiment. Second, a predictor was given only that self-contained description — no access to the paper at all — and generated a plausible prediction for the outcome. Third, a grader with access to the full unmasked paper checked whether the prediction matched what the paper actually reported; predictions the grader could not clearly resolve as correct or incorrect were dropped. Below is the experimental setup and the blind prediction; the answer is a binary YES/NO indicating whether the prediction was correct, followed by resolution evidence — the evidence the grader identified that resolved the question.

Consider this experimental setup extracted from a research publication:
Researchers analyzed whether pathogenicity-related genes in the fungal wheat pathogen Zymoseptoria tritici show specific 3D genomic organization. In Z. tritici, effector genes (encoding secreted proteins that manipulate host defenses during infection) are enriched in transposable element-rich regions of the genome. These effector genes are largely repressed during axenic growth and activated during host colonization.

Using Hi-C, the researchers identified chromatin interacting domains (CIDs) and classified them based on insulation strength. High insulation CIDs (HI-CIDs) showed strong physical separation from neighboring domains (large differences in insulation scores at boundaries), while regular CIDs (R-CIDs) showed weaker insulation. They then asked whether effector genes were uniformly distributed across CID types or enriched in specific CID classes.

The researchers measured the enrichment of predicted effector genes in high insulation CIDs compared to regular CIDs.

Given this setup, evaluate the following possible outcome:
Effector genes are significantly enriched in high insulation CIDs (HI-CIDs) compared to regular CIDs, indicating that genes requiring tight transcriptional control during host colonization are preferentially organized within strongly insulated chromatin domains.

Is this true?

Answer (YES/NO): YES